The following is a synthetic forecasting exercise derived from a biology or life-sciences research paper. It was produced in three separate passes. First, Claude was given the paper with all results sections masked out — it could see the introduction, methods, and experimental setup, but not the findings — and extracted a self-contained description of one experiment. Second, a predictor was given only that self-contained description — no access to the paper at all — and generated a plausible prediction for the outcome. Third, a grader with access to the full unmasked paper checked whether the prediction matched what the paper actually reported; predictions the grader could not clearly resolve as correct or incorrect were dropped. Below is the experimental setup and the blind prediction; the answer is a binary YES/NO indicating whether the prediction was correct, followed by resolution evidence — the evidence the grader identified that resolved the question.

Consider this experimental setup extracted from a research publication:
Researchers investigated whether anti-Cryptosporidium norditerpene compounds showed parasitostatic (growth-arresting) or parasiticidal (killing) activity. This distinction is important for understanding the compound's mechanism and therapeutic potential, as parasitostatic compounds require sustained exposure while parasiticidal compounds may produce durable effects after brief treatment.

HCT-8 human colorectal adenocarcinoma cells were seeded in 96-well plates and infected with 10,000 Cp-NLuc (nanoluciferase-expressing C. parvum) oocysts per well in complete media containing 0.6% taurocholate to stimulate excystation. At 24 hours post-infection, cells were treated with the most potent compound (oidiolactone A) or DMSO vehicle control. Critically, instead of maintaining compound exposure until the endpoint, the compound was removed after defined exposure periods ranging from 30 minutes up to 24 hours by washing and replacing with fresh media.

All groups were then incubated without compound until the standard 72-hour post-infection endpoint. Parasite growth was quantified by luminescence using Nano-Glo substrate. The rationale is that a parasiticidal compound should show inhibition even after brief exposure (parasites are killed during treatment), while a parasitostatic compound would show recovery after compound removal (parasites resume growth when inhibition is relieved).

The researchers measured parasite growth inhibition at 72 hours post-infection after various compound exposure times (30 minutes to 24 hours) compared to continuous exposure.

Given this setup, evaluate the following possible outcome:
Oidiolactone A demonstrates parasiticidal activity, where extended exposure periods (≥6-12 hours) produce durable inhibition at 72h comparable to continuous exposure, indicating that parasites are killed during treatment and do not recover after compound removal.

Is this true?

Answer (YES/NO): YES